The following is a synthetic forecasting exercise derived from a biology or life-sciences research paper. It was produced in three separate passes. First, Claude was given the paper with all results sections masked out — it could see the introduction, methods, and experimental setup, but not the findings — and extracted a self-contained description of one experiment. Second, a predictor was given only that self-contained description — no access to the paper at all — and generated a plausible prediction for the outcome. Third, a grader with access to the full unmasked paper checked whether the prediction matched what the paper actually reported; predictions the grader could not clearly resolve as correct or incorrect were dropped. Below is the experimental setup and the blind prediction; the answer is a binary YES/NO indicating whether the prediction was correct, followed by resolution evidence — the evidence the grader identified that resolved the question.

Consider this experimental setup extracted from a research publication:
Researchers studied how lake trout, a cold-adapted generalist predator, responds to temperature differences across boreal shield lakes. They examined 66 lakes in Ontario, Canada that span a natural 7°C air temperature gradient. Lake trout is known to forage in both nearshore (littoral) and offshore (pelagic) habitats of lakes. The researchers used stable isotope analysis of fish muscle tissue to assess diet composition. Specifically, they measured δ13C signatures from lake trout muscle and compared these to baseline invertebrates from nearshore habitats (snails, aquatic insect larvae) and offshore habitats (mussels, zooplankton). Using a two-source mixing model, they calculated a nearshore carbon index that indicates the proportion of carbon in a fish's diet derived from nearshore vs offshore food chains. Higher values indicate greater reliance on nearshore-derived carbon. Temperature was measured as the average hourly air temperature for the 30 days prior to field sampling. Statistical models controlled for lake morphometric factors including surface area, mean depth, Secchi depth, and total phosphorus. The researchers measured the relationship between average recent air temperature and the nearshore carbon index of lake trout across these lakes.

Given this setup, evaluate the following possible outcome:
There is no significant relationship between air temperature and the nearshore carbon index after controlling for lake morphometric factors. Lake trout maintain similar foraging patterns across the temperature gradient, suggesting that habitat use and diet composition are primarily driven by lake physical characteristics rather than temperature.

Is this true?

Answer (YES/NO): NO